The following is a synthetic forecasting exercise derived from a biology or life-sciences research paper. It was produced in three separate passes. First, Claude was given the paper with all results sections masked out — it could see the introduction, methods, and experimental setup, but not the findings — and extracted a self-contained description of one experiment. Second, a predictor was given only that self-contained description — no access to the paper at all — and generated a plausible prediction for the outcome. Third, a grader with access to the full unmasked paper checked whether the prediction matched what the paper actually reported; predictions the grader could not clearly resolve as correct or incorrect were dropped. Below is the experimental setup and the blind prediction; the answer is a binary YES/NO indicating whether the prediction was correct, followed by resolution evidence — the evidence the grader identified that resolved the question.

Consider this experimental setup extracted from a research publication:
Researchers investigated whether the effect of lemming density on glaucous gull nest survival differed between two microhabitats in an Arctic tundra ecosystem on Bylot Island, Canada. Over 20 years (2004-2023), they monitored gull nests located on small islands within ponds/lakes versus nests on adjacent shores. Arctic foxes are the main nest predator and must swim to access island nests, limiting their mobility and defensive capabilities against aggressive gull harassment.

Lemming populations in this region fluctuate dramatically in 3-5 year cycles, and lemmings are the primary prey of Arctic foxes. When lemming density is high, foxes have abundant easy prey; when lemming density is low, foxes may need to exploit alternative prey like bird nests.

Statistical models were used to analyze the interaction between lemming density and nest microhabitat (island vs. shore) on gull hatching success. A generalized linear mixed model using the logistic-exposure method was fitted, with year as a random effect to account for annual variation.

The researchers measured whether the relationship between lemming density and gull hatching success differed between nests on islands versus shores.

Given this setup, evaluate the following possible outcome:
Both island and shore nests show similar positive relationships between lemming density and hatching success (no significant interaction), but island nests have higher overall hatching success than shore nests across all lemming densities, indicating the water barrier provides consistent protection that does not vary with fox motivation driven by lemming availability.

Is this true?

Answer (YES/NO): NO